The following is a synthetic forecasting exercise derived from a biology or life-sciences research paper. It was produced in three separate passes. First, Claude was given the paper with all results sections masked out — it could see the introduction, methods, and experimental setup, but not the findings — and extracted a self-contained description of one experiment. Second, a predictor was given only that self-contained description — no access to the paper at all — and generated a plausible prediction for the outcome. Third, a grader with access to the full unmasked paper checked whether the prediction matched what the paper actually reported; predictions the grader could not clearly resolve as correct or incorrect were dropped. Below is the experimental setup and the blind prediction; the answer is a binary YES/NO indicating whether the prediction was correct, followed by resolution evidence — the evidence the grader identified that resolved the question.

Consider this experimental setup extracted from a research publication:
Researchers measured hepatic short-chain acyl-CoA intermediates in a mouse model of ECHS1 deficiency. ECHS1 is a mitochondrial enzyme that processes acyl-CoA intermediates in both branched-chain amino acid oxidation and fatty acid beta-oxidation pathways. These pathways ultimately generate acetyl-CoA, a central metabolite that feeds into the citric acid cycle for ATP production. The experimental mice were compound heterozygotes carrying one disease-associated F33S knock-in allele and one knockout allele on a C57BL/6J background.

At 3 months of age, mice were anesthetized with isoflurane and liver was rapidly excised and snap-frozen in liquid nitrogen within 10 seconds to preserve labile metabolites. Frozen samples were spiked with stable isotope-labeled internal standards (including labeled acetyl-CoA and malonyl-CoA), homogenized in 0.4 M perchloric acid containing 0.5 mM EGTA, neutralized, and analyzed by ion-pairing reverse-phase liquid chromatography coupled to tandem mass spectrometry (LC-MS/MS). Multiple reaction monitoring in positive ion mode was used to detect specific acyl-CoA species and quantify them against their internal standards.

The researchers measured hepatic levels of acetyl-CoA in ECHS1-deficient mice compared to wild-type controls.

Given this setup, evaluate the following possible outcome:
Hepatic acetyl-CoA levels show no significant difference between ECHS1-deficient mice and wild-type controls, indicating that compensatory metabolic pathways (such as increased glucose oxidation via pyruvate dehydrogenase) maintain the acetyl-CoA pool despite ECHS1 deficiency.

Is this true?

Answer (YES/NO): YES